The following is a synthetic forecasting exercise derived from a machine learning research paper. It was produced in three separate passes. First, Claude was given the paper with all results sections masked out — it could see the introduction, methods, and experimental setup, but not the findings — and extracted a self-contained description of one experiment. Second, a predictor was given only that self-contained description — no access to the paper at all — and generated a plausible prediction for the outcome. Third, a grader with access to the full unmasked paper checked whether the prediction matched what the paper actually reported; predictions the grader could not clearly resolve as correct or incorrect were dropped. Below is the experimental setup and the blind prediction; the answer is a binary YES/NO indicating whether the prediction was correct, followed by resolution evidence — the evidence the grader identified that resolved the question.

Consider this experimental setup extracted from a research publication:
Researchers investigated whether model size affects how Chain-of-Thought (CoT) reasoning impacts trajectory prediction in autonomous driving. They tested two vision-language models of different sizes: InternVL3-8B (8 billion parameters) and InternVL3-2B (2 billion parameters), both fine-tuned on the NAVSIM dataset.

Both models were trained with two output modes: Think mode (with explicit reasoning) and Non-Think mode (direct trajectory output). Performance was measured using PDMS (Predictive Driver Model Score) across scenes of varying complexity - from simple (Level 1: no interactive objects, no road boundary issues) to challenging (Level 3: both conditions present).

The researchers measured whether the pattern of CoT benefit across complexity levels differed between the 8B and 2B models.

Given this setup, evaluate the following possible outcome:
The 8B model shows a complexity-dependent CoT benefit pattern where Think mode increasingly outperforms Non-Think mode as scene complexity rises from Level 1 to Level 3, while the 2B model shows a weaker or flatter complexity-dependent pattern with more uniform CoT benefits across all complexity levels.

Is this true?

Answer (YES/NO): NO